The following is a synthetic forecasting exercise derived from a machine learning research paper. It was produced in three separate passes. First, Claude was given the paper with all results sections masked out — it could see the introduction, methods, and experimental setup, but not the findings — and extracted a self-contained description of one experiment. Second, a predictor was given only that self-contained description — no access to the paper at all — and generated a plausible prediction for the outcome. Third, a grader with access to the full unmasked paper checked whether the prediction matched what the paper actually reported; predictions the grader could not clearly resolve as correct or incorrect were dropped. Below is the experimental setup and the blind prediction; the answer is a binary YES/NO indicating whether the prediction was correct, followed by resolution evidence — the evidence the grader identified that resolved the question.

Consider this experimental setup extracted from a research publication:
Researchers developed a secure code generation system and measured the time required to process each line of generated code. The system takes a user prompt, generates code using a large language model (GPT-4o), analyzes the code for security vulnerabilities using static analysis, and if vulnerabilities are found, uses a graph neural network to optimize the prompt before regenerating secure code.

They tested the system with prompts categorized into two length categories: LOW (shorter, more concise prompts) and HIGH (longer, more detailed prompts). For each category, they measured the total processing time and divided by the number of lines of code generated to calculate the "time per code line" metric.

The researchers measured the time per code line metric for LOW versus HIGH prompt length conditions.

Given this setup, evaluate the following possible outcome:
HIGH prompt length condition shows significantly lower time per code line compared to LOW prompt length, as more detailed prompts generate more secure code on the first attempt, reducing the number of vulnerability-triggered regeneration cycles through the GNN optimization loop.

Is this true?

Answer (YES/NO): NO